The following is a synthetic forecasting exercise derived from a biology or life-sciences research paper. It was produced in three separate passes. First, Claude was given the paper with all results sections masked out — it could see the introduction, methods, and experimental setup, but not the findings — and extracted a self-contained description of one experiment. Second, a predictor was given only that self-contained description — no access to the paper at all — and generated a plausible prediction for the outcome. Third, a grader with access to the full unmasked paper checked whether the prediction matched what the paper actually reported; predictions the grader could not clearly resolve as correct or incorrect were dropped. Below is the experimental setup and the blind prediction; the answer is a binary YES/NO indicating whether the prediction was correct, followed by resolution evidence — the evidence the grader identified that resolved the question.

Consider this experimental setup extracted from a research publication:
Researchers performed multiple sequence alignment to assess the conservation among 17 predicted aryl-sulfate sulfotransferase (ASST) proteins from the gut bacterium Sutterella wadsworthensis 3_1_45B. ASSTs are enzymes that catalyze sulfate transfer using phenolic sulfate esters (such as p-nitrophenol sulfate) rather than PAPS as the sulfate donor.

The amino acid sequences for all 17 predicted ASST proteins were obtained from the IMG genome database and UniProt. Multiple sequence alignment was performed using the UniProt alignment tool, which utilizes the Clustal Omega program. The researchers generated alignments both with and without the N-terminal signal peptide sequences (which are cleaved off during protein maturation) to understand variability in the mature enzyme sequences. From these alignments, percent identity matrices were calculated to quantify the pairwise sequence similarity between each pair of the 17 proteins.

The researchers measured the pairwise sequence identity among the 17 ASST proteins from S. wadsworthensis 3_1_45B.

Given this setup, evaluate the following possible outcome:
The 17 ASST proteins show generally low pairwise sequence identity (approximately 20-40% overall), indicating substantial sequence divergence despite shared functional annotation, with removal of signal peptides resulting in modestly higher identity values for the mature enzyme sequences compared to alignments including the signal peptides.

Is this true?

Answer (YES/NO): NO